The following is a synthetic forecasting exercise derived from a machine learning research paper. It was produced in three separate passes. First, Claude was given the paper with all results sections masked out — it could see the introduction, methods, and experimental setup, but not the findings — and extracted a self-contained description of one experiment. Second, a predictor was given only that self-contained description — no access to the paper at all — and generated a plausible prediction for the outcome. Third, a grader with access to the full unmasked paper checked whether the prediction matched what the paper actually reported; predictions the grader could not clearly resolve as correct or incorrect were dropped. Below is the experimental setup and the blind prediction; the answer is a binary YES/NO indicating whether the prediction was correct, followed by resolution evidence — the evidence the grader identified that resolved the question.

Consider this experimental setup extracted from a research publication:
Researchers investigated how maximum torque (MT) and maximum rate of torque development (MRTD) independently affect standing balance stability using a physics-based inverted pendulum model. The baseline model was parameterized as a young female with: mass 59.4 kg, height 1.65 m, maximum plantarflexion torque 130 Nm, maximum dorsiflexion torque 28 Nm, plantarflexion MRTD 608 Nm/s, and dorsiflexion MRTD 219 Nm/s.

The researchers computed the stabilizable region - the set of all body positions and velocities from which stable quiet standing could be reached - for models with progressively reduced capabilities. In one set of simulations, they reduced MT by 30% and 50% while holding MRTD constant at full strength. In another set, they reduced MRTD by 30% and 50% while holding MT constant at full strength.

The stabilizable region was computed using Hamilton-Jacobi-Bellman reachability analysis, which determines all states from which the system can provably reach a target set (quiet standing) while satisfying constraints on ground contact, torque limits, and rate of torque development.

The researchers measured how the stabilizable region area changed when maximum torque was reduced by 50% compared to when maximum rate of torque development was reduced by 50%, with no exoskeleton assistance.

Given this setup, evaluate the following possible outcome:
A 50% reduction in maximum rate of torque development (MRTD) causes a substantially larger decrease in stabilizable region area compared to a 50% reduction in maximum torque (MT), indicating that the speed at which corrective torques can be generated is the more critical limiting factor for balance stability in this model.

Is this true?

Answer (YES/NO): NO